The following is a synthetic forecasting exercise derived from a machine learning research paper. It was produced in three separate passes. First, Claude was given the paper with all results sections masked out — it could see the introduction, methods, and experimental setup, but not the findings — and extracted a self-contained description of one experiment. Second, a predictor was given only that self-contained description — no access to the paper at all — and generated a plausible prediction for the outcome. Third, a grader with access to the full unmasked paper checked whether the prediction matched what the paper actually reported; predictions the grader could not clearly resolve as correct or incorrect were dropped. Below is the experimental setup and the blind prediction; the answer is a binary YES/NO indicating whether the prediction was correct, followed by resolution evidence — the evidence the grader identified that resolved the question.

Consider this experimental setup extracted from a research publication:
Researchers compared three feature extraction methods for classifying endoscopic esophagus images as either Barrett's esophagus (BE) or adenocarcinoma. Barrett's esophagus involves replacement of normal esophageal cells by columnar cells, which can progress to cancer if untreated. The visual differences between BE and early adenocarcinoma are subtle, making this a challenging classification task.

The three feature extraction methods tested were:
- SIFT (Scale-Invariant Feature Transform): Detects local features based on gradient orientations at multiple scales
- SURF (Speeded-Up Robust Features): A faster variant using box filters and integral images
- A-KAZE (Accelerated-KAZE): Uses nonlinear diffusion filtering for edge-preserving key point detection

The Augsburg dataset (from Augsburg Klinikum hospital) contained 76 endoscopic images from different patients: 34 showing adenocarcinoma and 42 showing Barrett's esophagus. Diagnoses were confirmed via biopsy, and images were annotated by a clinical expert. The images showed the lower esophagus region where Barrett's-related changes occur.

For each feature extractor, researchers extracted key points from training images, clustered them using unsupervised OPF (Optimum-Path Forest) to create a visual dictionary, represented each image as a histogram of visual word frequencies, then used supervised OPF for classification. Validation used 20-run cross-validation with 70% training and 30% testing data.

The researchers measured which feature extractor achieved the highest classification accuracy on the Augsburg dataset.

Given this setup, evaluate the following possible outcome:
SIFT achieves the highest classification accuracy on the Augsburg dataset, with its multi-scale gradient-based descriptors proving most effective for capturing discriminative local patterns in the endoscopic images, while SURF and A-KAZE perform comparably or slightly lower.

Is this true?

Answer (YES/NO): NO